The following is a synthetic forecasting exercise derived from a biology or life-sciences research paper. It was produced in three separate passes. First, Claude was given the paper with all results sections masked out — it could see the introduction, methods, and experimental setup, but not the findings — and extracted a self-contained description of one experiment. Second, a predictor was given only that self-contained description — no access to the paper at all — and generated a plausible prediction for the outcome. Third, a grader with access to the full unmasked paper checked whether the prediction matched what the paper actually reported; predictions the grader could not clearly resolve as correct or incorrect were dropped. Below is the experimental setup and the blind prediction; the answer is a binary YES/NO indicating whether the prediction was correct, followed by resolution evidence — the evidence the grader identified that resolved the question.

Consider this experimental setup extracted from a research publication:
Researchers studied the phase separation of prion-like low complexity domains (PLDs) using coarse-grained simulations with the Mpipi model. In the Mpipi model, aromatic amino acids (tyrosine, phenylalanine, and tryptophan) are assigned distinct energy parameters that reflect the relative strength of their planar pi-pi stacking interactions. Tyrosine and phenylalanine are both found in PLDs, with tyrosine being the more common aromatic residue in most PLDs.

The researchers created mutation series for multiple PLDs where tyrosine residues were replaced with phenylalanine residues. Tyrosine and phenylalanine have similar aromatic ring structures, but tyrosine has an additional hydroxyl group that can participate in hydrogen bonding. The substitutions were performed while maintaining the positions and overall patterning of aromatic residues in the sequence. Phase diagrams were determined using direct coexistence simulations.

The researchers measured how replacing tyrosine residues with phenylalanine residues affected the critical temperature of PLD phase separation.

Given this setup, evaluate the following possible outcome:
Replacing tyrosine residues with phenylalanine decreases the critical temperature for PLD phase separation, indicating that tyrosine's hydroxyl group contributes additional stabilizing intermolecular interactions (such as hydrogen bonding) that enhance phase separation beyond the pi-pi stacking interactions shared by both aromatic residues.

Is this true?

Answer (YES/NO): YES